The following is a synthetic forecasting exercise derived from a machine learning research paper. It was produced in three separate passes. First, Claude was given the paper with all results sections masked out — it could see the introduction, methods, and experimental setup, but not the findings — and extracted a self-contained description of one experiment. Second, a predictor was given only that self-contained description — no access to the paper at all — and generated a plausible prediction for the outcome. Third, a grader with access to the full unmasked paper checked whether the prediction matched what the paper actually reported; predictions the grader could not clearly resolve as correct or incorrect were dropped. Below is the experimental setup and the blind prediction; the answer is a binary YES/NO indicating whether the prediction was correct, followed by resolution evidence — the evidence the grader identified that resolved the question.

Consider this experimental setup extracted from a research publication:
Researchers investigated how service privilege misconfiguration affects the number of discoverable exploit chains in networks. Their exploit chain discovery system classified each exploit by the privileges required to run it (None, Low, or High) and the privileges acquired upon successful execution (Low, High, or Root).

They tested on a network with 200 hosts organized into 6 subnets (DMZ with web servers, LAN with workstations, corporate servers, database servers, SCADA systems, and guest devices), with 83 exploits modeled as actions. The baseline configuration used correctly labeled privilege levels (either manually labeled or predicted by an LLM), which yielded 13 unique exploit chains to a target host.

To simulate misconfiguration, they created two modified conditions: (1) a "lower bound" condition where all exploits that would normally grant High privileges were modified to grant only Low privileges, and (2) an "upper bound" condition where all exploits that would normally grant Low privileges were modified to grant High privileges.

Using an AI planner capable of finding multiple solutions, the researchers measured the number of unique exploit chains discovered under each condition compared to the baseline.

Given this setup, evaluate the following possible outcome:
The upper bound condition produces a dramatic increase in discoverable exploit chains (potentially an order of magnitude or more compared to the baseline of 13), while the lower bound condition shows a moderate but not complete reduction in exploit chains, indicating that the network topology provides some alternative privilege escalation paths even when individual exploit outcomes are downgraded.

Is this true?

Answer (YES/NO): NO